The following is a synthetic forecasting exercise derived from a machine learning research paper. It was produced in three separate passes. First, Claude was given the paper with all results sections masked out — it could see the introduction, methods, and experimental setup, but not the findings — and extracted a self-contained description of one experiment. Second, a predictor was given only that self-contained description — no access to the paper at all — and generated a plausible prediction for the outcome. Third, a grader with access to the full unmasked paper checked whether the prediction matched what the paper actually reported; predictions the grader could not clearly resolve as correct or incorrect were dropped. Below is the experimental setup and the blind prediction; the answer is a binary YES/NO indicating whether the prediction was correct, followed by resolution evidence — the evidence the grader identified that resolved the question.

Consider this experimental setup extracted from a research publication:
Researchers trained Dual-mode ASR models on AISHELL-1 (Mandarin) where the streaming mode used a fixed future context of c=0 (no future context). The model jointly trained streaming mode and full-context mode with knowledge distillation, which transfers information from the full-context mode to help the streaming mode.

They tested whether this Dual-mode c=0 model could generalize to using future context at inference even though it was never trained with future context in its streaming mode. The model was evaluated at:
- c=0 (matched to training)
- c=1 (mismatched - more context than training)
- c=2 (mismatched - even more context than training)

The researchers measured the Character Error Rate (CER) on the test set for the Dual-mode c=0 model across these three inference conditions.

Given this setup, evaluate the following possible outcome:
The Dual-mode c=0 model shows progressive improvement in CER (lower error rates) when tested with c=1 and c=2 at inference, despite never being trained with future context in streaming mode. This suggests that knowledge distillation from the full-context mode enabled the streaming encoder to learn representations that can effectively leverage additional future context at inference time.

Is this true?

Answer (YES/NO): YES